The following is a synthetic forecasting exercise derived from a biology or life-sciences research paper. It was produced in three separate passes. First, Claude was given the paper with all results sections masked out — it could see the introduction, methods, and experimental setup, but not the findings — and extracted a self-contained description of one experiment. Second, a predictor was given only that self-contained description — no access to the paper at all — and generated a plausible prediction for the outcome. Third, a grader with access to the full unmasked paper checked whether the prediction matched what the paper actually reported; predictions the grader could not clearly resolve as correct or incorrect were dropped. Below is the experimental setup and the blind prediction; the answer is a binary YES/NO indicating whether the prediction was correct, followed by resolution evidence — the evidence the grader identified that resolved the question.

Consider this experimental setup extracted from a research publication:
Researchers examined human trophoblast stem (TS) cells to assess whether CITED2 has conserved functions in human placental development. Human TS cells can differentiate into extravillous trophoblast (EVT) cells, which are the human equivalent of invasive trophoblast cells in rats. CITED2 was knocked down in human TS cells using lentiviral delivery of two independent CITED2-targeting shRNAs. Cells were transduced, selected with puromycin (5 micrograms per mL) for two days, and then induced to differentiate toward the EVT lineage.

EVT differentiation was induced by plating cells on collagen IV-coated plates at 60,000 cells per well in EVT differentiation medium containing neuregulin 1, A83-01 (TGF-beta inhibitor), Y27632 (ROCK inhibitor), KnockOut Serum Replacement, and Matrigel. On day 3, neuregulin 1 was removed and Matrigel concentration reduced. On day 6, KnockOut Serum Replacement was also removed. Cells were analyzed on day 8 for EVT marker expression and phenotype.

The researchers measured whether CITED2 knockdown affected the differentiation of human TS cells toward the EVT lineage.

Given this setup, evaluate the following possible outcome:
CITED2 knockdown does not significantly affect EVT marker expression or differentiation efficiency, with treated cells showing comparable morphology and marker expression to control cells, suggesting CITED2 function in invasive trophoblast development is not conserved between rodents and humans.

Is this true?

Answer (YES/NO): NO